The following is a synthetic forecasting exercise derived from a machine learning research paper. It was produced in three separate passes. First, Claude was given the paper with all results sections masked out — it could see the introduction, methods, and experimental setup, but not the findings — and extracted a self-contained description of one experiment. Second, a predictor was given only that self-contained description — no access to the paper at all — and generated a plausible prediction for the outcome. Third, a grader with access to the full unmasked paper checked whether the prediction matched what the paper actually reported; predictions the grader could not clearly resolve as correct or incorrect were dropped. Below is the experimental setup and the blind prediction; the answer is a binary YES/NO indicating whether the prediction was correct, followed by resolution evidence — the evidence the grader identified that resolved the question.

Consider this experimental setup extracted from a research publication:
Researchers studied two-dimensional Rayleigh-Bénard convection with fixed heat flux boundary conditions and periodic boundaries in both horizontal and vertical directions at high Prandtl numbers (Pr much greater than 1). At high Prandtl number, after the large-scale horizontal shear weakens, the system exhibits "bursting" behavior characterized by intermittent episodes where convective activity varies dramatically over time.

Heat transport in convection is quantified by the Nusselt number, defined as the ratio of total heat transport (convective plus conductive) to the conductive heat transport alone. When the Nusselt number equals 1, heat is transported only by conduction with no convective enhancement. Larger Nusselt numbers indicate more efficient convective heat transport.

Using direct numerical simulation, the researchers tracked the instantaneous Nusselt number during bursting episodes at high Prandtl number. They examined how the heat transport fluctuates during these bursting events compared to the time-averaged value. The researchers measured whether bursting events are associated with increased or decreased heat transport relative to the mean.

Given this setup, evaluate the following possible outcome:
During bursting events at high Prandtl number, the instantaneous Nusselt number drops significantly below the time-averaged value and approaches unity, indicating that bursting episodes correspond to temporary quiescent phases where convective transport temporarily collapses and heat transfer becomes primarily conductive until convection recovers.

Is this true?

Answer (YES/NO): NO